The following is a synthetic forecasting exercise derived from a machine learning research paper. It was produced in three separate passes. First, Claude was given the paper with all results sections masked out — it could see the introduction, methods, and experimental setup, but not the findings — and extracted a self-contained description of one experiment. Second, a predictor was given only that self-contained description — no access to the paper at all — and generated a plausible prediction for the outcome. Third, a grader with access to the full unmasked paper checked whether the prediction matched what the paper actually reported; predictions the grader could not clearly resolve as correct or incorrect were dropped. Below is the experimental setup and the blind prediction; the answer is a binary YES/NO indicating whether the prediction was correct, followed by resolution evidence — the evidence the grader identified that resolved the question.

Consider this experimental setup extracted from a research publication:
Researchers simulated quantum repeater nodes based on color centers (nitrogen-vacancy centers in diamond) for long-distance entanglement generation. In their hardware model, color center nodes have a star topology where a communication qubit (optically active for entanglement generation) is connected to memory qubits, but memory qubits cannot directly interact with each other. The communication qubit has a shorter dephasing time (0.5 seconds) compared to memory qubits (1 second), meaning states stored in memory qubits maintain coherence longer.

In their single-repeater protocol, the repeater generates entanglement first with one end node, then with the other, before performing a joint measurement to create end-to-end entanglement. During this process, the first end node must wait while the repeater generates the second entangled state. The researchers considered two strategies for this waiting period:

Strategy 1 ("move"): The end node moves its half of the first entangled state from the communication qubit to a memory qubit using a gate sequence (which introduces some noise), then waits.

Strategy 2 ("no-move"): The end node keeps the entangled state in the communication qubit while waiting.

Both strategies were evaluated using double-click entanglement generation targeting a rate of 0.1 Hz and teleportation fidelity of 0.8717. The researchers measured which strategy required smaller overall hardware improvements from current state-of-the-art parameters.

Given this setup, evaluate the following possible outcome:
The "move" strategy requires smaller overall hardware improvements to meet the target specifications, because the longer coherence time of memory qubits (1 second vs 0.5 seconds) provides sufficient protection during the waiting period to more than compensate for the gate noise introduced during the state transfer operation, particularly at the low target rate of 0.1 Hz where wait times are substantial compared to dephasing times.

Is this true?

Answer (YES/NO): NO